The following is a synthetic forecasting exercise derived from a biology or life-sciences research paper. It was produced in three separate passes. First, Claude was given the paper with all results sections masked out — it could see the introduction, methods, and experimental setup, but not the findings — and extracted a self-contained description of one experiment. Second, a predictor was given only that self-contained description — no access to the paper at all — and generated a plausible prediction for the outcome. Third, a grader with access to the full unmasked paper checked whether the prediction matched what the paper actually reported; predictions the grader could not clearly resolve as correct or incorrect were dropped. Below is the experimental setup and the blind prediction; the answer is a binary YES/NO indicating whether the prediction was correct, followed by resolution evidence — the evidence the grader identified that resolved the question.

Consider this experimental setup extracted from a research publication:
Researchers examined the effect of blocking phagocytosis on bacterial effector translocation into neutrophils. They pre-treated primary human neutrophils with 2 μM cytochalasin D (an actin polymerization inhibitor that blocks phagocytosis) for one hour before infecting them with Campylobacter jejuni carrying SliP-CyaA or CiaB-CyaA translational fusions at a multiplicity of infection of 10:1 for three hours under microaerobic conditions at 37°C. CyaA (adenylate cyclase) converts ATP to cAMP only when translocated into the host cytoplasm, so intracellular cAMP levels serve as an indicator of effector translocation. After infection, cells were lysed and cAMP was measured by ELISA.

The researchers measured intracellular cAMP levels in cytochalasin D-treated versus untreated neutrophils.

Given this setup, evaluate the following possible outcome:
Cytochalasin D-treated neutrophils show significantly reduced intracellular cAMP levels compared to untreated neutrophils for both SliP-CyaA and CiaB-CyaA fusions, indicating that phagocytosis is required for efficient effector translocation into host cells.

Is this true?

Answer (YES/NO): YES